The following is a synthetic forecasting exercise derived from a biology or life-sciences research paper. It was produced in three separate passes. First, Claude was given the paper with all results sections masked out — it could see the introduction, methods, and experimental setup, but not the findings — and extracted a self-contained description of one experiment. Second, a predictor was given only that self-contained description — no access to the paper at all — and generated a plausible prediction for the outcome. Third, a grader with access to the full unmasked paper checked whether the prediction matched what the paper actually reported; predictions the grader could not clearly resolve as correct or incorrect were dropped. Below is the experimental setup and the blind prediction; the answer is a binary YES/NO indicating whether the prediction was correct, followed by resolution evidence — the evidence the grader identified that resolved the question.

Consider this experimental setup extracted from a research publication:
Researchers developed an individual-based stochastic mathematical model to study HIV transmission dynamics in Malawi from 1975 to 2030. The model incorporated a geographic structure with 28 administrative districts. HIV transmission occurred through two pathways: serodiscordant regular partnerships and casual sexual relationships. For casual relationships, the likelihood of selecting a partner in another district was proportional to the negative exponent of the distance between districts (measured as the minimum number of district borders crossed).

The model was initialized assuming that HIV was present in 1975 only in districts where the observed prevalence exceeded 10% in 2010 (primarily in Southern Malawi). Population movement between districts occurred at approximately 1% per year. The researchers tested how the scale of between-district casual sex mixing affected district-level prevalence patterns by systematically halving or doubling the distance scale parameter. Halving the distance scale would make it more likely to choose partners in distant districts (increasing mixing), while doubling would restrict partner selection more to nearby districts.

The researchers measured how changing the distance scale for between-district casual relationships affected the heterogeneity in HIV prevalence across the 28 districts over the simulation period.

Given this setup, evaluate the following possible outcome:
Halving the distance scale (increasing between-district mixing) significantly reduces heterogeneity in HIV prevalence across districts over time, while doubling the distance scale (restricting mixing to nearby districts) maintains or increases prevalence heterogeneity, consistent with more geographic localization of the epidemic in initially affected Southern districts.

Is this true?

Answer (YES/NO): YES